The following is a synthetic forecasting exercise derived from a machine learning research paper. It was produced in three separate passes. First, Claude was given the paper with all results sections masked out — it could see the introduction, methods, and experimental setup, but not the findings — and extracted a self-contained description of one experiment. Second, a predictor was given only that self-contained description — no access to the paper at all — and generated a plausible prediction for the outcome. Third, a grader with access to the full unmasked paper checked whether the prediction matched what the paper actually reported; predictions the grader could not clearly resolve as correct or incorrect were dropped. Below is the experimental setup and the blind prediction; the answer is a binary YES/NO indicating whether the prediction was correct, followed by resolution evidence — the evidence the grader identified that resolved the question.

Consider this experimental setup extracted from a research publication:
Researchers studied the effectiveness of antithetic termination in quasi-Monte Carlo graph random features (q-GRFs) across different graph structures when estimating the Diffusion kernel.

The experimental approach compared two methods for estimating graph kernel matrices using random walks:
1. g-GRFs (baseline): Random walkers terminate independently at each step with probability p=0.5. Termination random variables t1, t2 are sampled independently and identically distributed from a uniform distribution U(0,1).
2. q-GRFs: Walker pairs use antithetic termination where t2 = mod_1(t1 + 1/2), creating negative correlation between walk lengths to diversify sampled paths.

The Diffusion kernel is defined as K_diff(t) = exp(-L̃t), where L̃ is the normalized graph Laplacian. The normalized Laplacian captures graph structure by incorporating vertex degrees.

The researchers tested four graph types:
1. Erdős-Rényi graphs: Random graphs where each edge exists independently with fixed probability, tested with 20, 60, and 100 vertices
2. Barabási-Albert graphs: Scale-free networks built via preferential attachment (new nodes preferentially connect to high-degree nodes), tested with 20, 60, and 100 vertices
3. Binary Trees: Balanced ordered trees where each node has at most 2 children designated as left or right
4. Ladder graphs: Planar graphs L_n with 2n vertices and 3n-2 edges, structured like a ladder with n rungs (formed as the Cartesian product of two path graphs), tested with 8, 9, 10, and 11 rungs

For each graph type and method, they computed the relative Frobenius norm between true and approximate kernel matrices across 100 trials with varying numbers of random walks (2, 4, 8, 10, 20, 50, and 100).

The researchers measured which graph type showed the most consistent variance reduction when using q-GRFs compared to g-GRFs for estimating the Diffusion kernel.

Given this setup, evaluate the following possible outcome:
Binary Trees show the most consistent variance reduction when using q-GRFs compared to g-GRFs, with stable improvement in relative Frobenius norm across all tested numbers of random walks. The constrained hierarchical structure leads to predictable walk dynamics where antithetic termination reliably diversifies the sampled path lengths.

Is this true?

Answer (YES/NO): NO